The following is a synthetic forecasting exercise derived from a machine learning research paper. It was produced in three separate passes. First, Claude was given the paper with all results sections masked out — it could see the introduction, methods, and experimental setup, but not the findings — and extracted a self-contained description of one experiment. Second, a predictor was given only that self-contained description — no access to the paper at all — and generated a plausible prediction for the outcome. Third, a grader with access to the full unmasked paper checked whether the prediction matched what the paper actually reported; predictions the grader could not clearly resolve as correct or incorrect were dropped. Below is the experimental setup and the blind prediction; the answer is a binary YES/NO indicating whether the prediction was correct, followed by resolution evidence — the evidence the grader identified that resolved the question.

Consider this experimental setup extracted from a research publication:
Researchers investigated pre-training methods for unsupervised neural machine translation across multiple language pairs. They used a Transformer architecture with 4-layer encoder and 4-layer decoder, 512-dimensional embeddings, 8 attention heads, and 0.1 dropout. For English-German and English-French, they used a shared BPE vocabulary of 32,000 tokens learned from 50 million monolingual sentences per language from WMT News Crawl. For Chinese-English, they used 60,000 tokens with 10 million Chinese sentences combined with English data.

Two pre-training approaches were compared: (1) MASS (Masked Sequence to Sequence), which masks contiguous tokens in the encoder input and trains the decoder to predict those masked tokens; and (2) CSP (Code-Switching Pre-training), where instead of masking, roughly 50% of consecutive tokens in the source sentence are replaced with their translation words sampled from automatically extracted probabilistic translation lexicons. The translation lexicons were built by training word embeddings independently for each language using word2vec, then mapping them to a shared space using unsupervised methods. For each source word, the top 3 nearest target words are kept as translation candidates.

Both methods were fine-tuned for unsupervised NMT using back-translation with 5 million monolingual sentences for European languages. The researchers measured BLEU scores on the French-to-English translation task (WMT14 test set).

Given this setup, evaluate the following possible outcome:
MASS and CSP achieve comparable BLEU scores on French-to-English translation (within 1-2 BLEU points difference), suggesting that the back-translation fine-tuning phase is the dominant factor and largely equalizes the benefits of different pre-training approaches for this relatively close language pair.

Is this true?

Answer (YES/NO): YES